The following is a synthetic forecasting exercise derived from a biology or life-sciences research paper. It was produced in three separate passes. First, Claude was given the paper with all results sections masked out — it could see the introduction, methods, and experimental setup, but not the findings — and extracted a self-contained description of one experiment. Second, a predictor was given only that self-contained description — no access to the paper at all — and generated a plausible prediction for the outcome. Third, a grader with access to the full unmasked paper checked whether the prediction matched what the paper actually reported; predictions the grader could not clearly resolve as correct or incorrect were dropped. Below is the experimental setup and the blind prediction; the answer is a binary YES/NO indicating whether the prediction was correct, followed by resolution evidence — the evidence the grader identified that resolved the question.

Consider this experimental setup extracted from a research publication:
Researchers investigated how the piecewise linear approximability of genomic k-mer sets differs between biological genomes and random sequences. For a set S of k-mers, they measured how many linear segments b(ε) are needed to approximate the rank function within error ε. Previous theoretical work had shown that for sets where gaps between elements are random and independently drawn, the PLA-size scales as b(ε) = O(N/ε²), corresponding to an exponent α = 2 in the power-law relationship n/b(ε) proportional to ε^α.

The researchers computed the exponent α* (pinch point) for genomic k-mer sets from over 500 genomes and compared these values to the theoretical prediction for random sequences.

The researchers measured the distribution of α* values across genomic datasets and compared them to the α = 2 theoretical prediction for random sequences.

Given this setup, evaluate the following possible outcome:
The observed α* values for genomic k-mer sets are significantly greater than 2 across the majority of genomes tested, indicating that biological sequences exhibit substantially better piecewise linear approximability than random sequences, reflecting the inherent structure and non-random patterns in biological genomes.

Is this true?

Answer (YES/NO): NO